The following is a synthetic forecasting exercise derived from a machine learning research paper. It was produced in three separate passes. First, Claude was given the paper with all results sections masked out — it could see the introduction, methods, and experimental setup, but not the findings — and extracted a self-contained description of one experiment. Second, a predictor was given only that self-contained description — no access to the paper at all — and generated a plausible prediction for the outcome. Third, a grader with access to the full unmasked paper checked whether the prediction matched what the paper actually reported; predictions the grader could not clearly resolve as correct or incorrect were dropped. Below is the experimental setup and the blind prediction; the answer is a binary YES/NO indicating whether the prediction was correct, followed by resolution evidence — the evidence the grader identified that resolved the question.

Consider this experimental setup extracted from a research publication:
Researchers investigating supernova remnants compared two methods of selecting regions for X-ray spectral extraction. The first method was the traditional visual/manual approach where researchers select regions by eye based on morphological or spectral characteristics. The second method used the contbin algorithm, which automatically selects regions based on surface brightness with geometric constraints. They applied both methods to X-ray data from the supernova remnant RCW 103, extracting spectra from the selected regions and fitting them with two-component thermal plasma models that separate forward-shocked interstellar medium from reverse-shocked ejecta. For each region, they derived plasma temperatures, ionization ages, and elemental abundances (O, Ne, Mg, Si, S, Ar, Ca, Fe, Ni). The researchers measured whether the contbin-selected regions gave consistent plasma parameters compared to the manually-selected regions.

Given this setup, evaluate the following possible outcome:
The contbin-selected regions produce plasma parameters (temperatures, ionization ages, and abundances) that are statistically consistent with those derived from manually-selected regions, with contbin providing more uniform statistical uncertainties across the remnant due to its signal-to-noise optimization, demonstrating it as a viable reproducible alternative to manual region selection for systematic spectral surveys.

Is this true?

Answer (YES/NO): NO